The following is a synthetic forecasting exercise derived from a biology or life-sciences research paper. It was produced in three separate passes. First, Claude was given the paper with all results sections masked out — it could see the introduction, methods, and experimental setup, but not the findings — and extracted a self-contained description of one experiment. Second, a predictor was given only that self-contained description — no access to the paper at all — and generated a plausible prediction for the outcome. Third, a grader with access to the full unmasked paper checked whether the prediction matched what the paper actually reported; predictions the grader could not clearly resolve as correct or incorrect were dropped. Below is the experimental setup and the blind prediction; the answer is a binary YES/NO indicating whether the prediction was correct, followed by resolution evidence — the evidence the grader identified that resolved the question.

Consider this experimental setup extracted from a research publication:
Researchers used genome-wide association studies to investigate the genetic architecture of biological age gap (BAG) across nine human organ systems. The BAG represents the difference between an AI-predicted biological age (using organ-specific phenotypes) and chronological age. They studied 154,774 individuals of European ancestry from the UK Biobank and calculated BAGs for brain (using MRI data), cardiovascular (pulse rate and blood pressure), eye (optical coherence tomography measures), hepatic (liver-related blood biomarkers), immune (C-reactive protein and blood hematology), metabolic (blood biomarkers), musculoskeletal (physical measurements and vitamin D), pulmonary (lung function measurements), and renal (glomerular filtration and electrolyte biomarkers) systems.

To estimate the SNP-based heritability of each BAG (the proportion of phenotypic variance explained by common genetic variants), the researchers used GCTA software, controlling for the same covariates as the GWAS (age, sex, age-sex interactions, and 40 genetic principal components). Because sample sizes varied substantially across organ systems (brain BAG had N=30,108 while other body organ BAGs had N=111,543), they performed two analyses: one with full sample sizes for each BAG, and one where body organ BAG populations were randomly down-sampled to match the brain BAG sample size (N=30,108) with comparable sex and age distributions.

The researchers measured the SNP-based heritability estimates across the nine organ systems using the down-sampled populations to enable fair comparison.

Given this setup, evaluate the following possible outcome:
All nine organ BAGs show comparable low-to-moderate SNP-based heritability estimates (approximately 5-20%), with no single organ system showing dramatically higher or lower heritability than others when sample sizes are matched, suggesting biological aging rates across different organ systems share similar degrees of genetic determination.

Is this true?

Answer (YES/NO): NO